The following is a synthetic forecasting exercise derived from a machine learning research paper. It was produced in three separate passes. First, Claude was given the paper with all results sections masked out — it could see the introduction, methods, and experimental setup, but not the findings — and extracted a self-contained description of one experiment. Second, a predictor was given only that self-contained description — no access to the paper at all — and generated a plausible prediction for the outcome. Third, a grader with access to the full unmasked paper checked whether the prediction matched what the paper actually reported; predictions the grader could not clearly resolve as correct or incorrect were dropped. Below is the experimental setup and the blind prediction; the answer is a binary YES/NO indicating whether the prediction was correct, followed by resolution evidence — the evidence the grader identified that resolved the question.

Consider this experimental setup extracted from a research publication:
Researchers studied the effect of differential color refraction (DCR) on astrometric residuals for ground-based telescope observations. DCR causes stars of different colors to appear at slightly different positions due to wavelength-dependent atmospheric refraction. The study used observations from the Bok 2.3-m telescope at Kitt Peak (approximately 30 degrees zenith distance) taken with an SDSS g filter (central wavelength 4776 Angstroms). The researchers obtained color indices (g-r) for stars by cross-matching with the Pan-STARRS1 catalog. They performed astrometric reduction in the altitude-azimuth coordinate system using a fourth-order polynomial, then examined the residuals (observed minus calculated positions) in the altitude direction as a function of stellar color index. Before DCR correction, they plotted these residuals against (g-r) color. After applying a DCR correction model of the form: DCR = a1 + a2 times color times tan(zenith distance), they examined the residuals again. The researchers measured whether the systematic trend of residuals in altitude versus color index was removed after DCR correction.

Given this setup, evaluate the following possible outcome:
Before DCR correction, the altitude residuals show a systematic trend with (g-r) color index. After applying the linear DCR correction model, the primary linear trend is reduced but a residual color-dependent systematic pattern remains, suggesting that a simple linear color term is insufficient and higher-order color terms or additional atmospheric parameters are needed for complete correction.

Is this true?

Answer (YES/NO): NO